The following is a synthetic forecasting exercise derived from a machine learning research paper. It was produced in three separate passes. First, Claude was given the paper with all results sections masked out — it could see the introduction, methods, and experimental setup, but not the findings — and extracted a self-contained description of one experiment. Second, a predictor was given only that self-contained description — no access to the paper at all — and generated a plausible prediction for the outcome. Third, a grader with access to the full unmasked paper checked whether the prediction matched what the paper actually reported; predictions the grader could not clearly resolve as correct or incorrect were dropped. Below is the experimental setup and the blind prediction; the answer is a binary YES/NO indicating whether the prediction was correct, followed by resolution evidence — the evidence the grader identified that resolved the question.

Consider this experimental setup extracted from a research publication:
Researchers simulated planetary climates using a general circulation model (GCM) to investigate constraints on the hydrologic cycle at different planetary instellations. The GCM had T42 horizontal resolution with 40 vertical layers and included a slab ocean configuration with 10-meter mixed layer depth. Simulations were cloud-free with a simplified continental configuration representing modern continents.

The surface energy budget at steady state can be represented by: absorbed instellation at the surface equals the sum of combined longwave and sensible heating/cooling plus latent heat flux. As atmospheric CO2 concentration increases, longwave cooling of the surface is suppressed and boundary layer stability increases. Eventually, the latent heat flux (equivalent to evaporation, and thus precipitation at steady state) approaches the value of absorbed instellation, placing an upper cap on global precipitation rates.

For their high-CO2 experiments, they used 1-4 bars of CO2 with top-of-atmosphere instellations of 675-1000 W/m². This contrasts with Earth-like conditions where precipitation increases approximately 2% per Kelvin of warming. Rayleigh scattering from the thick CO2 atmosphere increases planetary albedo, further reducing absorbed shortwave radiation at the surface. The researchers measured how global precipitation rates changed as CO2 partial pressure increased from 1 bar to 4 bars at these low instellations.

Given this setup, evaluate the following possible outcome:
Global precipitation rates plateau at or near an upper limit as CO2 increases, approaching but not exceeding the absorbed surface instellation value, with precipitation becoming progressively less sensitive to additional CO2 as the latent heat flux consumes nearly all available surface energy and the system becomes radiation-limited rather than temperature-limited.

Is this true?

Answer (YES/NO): NO